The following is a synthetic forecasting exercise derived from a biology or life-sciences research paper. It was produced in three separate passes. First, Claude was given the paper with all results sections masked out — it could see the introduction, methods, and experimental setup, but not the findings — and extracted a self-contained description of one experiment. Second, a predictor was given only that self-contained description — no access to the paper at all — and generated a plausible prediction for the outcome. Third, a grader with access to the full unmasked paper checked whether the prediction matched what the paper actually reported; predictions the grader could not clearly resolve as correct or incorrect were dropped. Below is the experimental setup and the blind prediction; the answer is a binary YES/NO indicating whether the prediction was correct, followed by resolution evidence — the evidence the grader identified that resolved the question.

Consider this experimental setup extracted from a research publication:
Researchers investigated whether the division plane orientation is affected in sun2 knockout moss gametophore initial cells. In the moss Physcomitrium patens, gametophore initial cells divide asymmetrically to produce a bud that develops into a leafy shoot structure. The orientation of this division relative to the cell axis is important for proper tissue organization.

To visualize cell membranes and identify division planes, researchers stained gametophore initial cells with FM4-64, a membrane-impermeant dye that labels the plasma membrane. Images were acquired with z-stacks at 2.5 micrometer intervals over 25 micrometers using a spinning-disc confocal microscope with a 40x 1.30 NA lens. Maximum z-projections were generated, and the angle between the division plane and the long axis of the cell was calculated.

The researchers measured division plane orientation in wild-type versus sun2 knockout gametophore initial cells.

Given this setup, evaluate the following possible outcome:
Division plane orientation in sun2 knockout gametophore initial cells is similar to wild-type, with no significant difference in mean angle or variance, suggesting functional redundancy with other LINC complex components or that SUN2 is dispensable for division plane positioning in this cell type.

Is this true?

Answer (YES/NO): YES